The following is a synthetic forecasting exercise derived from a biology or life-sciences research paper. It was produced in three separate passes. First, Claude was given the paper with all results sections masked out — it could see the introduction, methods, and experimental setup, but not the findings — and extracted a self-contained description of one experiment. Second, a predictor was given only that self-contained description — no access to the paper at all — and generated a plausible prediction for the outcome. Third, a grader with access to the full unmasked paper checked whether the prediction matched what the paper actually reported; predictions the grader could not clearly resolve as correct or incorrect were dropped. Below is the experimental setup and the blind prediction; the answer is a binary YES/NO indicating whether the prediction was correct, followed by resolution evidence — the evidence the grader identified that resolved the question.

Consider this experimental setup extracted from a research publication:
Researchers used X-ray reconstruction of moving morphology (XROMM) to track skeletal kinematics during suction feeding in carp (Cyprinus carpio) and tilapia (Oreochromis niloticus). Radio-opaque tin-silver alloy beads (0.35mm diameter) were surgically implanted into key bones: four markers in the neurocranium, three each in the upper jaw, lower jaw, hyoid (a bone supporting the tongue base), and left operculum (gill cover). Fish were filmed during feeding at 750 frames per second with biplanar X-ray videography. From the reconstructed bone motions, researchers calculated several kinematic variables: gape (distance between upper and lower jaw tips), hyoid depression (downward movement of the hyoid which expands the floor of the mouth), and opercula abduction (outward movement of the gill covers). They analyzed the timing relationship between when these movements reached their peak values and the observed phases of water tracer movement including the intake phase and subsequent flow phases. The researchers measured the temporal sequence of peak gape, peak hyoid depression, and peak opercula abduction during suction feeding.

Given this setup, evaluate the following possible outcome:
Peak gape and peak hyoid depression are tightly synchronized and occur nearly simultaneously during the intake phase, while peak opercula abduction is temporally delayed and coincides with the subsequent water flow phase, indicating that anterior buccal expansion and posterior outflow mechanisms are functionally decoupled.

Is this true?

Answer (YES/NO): NO